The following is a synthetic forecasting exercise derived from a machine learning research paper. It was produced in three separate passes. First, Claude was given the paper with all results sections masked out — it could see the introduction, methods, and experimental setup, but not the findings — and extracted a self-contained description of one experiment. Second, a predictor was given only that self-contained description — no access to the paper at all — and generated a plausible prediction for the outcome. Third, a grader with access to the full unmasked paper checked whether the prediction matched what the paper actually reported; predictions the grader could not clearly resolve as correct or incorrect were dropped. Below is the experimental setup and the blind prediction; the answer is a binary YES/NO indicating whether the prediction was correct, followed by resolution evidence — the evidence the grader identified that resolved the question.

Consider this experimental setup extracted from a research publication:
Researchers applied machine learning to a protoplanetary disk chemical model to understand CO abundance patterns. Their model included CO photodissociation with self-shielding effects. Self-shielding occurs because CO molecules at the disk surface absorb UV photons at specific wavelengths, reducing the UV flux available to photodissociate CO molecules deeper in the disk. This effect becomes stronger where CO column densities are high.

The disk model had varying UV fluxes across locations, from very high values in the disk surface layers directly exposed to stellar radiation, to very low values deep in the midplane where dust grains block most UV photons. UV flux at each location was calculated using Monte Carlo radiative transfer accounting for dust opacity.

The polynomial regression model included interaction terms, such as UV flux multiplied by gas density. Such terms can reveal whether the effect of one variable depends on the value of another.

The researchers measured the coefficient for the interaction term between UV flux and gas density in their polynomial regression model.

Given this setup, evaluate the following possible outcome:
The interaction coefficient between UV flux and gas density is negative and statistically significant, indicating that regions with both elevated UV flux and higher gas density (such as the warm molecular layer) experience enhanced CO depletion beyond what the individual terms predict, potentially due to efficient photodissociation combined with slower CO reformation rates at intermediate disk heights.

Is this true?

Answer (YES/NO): NO